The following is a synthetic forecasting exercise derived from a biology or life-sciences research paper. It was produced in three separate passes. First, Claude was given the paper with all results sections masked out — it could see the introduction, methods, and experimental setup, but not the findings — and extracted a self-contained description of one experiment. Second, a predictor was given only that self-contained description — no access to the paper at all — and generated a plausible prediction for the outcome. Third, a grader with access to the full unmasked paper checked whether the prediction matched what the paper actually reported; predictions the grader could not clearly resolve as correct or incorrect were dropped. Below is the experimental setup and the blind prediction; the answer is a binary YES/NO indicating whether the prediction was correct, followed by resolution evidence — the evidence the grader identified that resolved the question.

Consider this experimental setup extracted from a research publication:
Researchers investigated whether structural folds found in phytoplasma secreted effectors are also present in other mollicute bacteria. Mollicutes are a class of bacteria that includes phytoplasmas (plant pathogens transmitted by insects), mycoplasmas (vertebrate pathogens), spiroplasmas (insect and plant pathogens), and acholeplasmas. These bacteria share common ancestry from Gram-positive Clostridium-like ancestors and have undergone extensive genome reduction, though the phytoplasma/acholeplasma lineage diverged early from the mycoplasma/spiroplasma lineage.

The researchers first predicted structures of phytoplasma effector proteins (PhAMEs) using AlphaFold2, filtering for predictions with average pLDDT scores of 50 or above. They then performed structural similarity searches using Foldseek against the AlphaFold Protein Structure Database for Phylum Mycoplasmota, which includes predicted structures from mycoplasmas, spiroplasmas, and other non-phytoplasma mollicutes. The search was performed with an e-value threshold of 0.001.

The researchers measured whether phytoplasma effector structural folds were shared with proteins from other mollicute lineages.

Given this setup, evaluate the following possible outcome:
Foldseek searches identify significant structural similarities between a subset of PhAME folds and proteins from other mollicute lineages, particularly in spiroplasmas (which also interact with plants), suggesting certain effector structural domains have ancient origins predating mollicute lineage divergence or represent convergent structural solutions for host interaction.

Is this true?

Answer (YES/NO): YES